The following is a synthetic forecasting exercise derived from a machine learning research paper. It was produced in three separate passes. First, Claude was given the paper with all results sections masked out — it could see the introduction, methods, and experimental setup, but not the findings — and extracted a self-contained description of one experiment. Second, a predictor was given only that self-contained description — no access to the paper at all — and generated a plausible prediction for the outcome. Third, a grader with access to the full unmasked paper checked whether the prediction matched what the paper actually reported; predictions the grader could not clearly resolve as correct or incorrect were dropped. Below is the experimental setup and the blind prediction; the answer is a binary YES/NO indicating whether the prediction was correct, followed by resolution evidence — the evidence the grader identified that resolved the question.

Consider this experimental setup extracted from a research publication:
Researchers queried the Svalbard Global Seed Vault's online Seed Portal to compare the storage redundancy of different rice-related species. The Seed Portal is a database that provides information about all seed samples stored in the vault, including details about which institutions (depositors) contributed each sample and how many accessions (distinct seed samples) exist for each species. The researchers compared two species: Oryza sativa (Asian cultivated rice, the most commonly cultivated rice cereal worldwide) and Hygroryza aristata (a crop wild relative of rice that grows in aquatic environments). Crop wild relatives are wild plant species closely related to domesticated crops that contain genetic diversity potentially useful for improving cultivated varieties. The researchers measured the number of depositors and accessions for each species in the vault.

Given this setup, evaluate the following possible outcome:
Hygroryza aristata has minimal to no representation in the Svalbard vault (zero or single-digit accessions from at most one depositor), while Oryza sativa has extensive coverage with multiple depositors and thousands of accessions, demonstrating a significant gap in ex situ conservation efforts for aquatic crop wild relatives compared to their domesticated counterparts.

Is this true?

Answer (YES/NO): YES